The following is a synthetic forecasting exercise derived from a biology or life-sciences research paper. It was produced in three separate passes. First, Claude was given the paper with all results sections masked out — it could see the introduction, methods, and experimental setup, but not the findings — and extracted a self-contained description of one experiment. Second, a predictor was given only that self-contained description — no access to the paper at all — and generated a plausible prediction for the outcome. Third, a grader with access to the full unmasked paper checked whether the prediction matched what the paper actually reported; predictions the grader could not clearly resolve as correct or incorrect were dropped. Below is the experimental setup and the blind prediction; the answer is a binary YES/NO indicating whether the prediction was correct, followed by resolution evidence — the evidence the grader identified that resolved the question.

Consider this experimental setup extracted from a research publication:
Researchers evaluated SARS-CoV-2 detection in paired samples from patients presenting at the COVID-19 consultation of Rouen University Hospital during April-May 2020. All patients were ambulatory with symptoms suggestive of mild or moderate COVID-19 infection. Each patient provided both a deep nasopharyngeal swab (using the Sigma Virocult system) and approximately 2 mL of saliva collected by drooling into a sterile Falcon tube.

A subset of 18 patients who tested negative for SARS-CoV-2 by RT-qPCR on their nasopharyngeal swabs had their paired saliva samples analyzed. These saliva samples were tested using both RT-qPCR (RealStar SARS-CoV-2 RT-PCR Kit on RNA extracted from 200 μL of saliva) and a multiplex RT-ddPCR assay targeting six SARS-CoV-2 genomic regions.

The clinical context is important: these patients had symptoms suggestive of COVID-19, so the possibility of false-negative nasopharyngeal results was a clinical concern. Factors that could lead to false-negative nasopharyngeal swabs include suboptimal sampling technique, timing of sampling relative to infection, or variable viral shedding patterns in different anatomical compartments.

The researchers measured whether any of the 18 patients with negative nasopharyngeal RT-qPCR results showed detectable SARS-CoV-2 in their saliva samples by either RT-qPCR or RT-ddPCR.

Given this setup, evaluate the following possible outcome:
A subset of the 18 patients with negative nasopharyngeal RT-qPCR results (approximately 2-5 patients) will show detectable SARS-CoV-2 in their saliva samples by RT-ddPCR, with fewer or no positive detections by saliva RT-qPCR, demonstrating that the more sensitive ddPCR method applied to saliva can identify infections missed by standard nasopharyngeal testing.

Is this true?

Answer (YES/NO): NO